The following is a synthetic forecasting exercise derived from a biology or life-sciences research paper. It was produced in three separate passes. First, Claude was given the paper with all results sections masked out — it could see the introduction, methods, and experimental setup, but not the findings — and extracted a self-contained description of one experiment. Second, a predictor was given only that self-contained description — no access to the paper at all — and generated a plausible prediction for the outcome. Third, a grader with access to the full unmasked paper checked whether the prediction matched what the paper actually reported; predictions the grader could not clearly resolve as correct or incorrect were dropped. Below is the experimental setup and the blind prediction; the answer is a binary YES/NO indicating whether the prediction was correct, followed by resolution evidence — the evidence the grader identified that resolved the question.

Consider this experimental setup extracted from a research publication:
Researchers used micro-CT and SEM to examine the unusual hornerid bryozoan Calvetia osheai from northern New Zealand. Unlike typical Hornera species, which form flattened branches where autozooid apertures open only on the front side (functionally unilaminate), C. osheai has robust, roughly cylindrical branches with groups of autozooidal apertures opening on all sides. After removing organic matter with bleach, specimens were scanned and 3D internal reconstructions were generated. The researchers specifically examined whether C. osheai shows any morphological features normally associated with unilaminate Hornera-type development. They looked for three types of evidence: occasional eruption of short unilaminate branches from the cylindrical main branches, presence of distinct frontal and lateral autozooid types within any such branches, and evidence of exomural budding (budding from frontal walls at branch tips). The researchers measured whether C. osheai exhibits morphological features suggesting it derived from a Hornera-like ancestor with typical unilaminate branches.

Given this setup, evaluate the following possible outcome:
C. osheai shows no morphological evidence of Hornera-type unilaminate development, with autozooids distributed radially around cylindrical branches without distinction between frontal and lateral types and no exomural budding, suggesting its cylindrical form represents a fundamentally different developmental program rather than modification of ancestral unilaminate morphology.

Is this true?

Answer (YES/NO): NO